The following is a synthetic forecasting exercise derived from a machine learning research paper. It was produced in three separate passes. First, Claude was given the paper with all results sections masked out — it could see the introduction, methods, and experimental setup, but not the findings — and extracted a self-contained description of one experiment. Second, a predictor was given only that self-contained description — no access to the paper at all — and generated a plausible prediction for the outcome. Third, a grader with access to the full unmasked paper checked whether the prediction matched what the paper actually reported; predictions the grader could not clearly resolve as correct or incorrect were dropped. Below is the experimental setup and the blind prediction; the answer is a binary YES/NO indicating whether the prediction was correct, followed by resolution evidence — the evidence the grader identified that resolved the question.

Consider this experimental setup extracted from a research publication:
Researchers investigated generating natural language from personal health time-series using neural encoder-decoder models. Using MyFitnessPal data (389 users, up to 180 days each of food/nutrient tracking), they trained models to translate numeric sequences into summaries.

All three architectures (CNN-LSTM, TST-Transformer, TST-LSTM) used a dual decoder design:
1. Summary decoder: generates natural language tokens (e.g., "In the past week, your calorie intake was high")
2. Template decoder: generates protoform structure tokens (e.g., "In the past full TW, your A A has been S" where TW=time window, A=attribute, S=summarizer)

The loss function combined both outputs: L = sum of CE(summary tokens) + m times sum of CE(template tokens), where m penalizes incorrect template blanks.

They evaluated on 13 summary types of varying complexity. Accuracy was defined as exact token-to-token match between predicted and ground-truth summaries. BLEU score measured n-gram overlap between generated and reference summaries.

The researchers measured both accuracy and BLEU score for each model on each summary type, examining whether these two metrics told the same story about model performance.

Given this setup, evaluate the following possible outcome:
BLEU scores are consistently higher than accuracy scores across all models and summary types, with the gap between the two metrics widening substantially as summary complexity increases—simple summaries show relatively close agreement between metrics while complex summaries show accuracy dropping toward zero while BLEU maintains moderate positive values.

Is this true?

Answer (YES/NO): NO